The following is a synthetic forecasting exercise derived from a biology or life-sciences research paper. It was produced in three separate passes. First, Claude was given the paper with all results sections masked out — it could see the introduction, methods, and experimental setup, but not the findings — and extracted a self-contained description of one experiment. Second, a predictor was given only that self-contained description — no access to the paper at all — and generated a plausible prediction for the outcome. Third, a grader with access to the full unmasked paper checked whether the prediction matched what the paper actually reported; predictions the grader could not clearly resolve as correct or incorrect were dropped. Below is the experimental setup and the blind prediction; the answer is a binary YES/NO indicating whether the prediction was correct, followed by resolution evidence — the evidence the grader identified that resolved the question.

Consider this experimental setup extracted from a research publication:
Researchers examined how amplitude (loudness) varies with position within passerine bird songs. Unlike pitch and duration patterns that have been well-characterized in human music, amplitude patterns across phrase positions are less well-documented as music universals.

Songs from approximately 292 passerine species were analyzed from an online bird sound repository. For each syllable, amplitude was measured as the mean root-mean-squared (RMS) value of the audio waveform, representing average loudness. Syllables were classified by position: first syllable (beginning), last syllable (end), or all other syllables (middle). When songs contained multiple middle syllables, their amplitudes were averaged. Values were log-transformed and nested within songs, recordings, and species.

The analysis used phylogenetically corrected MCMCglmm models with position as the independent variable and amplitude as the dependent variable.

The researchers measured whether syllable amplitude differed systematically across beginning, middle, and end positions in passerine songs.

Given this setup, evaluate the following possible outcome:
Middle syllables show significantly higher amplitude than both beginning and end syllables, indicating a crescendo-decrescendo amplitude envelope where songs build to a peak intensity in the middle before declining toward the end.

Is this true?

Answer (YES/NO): YES